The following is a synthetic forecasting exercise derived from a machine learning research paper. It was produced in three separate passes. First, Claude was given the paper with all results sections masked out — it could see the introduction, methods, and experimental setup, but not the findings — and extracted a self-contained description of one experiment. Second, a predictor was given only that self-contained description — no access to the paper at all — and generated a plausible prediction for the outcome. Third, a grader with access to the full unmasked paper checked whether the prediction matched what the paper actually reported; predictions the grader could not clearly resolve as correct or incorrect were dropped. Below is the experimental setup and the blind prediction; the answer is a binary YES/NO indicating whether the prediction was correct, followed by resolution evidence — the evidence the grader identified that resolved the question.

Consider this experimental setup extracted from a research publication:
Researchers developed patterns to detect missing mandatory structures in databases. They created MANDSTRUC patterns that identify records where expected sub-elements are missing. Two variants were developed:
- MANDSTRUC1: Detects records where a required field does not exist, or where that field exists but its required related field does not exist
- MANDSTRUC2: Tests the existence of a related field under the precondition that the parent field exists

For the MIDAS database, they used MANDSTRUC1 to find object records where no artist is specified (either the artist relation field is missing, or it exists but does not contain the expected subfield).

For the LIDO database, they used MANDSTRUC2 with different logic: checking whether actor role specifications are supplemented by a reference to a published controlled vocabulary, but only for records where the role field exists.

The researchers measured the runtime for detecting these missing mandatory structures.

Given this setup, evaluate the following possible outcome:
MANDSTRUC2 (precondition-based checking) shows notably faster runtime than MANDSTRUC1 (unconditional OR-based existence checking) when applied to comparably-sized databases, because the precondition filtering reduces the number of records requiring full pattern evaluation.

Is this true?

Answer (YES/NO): NO